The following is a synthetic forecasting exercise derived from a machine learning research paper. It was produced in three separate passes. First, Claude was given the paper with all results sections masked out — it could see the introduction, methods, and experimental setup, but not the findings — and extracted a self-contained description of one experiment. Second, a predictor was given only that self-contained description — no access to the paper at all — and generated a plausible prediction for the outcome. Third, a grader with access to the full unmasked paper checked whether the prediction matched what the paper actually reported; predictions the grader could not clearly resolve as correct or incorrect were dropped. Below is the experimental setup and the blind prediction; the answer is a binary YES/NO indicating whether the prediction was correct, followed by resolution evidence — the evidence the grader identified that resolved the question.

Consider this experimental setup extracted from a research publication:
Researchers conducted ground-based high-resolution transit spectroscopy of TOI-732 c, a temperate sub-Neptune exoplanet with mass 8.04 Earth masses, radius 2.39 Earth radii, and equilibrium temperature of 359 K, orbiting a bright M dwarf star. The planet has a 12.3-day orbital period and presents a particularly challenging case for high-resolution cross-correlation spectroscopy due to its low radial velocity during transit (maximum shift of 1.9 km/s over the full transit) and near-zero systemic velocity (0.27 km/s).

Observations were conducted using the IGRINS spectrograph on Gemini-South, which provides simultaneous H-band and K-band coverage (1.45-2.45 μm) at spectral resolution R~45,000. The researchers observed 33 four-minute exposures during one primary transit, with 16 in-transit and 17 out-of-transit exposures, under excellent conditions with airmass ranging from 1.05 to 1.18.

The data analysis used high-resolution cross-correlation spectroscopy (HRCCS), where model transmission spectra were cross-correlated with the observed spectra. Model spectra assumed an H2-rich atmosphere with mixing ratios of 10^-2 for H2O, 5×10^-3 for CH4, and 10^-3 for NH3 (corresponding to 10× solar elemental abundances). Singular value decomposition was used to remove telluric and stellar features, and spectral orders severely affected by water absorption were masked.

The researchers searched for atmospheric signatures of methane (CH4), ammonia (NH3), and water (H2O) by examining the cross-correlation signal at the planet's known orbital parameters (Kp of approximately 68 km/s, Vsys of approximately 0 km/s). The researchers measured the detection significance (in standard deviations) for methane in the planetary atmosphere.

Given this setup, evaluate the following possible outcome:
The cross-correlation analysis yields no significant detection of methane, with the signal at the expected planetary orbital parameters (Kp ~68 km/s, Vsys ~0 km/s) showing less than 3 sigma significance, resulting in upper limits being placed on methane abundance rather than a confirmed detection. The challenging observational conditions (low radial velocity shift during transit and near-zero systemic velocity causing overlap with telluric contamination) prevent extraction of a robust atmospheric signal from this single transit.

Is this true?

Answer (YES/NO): NO